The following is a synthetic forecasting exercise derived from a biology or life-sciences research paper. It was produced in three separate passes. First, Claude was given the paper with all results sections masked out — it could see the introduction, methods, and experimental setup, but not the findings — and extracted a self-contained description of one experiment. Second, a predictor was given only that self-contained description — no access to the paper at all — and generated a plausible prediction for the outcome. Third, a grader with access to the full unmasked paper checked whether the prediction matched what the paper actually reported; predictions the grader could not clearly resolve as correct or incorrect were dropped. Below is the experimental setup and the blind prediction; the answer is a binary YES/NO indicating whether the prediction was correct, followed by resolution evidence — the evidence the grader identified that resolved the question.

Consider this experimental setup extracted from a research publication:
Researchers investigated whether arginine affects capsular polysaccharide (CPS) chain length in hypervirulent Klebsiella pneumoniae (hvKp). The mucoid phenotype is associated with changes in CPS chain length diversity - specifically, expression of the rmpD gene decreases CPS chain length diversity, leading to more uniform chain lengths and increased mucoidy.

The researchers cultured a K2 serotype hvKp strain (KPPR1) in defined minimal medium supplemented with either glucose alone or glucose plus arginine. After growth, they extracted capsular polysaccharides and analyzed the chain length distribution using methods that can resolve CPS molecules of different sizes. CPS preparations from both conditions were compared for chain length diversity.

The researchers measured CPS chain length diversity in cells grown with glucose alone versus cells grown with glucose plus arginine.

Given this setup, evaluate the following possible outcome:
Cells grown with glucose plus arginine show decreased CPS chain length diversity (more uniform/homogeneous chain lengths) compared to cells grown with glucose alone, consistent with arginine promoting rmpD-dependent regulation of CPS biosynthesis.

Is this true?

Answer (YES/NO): YES